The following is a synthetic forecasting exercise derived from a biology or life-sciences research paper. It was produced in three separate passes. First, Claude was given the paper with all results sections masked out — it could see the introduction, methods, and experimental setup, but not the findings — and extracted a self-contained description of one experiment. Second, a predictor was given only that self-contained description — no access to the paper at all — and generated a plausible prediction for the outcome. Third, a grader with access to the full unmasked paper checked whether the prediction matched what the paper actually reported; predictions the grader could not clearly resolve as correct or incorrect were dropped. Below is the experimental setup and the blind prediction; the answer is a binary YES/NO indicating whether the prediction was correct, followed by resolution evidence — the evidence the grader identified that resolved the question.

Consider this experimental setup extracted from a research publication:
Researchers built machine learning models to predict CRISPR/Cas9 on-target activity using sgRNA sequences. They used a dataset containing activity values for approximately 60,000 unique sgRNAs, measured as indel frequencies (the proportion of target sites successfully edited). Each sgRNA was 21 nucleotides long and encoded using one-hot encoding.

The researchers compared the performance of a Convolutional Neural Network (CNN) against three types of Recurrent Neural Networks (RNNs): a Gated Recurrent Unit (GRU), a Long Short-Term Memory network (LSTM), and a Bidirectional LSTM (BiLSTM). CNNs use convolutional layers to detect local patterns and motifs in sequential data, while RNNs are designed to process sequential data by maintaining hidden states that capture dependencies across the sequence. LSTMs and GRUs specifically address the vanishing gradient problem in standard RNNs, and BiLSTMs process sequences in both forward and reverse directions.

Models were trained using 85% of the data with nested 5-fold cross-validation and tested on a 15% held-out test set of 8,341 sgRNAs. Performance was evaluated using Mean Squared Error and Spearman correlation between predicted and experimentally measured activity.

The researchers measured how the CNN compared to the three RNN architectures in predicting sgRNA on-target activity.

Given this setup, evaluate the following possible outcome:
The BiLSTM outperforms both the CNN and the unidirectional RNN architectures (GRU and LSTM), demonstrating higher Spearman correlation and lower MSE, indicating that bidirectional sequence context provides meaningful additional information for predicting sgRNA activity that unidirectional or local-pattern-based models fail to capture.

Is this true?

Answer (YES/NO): YES